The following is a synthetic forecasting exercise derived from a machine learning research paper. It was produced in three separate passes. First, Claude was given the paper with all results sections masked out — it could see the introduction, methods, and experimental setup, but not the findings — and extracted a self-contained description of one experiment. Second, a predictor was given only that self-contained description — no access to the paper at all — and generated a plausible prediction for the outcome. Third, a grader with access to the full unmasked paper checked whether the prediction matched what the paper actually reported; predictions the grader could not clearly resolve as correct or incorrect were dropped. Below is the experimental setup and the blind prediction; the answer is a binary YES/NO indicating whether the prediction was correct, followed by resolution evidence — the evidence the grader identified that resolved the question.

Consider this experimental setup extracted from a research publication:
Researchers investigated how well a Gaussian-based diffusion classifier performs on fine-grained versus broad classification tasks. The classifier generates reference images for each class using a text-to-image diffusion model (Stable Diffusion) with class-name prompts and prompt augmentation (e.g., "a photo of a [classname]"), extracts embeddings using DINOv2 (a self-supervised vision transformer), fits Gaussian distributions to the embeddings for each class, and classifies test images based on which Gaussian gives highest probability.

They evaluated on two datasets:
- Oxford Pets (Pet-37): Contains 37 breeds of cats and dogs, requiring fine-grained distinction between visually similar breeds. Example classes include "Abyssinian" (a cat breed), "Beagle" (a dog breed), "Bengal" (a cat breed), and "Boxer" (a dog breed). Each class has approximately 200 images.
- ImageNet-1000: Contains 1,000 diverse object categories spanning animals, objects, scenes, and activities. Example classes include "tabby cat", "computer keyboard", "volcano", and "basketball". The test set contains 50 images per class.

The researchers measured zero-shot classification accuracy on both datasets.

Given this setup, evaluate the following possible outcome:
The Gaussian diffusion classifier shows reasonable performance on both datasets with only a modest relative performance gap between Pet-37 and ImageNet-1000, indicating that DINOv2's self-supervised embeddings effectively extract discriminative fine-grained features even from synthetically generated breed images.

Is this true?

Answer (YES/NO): NO